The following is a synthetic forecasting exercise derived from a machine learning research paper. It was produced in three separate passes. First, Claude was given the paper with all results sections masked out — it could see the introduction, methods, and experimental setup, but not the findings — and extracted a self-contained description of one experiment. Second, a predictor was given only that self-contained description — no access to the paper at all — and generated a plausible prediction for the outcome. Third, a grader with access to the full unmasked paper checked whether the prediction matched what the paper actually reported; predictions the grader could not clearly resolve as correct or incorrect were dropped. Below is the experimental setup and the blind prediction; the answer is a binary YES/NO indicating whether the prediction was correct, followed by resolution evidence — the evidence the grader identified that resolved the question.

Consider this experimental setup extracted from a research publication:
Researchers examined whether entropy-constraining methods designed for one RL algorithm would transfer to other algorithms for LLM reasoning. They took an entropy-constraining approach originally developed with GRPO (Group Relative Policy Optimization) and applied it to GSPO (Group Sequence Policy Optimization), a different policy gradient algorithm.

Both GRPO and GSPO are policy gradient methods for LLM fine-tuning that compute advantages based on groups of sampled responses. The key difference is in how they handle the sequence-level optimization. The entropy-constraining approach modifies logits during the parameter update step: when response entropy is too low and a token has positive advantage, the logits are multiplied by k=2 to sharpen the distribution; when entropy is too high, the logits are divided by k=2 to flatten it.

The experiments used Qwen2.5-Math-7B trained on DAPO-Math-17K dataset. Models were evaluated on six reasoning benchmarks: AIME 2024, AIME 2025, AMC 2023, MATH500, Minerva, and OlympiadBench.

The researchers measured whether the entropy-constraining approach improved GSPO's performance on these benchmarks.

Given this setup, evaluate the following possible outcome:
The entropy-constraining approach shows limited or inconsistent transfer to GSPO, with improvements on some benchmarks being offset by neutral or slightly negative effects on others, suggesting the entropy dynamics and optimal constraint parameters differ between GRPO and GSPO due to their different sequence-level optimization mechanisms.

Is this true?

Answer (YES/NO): NO